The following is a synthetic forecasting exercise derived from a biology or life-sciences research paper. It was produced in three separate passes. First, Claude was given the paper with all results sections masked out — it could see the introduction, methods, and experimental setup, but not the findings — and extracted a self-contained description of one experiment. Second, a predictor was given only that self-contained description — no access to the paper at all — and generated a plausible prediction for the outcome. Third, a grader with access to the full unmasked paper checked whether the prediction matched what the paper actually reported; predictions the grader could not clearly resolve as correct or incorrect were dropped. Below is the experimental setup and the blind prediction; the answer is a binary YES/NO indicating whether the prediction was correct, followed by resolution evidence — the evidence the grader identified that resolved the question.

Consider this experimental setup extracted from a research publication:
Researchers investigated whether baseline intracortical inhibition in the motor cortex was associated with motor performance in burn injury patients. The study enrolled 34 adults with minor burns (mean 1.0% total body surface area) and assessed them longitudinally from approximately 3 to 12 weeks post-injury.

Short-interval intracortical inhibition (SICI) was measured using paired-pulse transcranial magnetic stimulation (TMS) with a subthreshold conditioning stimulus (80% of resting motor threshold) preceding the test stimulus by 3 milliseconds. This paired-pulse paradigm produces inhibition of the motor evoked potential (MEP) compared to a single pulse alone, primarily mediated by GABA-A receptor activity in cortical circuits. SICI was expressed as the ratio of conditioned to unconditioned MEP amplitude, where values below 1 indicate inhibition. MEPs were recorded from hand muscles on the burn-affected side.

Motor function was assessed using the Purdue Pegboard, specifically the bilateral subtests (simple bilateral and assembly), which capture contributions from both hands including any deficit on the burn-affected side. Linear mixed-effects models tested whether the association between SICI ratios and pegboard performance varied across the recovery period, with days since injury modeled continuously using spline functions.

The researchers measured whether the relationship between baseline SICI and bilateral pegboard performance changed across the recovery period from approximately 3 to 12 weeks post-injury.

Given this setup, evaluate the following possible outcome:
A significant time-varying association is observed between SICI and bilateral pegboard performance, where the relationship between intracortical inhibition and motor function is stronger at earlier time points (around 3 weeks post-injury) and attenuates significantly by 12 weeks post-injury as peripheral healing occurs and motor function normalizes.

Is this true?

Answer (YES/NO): NO